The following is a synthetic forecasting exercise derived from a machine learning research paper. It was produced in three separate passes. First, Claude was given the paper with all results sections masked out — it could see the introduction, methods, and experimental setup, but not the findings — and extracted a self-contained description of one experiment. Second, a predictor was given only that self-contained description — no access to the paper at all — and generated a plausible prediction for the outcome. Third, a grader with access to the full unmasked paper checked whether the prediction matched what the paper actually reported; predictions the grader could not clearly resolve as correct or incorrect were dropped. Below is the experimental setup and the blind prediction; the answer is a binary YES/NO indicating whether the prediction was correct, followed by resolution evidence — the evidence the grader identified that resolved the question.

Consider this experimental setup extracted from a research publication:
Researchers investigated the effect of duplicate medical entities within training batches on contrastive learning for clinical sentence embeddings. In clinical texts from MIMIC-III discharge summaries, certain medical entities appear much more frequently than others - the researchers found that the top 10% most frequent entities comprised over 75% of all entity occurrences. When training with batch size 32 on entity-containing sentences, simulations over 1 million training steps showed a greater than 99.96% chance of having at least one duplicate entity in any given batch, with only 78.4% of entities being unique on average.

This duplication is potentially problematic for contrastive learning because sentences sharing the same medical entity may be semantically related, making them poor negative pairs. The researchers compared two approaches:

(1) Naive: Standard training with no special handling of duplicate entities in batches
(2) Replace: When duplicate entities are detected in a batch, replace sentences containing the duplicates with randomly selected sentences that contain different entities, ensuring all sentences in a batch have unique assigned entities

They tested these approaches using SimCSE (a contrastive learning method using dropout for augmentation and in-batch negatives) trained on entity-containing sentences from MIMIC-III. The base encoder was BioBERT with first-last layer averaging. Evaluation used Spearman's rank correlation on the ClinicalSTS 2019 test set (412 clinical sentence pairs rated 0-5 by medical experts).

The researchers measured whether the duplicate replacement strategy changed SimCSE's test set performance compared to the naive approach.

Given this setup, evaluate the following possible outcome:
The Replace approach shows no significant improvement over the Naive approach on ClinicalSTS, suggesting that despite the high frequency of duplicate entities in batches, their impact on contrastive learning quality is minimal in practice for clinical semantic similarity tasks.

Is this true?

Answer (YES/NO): NO